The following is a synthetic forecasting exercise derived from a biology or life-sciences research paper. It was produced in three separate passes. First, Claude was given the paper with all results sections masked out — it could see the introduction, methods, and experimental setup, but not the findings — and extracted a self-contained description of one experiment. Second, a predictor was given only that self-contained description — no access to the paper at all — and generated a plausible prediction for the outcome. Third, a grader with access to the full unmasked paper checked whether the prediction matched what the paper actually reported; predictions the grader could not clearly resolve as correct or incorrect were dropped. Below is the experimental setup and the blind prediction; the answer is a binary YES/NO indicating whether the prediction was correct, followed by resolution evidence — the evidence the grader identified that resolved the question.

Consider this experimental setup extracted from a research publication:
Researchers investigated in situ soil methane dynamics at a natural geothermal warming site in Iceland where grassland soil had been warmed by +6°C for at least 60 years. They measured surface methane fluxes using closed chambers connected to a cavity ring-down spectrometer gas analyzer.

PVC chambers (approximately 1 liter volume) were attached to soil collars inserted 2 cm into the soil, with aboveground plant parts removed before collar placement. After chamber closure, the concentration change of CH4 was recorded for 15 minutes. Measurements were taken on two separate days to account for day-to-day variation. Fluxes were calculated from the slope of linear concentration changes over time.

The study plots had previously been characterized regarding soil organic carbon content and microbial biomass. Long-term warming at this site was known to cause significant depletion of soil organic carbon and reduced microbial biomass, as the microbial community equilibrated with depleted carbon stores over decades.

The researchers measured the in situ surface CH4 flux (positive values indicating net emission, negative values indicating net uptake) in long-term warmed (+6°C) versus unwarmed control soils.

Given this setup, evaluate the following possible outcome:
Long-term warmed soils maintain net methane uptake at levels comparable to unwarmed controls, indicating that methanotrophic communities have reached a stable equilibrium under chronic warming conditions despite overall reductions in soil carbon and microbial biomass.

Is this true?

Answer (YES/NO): NO